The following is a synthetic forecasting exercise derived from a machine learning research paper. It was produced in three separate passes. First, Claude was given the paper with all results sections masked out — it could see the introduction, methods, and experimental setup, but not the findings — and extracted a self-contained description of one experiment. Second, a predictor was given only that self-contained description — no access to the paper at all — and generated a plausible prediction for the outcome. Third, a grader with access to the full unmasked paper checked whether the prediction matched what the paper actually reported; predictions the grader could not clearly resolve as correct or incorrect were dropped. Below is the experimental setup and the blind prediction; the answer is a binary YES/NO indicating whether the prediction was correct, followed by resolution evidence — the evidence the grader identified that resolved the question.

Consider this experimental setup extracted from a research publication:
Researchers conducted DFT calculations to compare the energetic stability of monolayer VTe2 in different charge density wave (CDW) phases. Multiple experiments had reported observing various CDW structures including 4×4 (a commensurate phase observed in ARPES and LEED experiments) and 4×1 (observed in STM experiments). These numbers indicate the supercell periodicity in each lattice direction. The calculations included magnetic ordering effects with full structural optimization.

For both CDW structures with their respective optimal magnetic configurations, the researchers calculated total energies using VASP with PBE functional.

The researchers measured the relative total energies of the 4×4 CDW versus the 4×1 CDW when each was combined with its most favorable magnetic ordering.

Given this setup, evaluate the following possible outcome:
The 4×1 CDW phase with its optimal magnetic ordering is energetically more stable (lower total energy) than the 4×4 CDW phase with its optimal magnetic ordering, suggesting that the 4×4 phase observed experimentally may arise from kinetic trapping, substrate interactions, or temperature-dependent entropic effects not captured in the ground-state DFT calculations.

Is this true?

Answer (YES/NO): YES